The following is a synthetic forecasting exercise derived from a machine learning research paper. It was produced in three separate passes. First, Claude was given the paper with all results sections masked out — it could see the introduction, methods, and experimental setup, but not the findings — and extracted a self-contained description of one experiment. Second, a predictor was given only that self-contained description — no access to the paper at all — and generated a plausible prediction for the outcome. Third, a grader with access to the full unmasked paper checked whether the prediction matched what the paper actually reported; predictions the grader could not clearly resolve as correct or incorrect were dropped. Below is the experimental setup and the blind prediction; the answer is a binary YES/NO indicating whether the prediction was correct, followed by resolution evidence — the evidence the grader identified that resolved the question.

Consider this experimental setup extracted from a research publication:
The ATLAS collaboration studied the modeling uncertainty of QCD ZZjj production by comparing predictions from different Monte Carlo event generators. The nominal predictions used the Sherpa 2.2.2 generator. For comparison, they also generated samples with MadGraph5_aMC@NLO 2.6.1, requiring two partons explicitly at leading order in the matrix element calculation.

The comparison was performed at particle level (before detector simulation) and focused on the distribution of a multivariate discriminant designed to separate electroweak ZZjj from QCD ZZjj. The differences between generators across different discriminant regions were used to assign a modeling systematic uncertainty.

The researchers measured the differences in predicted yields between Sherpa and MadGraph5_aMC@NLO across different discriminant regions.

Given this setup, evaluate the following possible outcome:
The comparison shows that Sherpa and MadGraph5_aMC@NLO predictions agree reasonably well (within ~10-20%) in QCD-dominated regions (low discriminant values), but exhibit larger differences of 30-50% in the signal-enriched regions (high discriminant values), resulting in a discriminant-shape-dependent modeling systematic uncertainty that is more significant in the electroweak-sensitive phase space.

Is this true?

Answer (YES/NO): NO